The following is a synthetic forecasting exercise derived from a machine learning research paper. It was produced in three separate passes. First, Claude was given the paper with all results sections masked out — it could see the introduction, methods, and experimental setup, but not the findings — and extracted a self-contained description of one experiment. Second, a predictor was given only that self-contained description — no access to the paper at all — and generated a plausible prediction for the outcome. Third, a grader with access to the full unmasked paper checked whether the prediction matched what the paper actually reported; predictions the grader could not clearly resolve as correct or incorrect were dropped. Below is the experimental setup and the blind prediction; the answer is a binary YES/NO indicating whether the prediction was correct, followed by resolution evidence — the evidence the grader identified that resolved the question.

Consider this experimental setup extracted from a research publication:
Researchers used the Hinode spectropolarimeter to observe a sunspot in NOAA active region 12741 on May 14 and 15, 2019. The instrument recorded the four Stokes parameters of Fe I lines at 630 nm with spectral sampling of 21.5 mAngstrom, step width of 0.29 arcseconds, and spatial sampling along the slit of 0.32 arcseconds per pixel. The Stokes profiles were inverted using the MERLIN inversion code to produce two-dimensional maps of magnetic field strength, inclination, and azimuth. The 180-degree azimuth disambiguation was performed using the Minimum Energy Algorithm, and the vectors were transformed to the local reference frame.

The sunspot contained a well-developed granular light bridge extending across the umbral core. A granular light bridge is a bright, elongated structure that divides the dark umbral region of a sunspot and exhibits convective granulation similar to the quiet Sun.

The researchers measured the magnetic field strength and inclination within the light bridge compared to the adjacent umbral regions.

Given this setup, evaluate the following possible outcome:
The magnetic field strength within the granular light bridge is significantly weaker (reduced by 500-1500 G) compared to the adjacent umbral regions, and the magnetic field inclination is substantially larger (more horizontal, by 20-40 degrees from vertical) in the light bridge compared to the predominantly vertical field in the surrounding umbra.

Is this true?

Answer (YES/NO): NO